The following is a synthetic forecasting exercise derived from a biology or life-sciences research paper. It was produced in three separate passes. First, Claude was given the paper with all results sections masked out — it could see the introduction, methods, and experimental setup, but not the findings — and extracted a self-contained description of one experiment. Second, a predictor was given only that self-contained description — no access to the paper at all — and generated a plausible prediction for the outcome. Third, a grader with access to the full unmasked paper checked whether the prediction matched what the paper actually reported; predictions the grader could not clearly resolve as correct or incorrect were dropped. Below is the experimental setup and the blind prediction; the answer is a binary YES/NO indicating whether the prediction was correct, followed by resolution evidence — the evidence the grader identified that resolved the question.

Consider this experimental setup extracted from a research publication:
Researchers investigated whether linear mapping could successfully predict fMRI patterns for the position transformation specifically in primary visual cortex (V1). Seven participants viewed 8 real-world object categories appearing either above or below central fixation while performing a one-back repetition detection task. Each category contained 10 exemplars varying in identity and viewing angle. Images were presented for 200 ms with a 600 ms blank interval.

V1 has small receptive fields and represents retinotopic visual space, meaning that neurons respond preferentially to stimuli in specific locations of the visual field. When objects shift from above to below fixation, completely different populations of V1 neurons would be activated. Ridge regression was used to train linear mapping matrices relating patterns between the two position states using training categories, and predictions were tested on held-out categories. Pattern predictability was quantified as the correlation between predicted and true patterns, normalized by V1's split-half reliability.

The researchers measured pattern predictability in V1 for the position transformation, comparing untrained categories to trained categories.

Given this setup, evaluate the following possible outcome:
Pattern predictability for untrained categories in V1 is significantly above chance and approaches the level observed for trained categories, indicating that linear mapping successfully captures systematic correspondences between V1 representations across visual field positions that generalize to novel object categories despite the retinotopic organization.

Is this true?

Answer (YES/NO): YES